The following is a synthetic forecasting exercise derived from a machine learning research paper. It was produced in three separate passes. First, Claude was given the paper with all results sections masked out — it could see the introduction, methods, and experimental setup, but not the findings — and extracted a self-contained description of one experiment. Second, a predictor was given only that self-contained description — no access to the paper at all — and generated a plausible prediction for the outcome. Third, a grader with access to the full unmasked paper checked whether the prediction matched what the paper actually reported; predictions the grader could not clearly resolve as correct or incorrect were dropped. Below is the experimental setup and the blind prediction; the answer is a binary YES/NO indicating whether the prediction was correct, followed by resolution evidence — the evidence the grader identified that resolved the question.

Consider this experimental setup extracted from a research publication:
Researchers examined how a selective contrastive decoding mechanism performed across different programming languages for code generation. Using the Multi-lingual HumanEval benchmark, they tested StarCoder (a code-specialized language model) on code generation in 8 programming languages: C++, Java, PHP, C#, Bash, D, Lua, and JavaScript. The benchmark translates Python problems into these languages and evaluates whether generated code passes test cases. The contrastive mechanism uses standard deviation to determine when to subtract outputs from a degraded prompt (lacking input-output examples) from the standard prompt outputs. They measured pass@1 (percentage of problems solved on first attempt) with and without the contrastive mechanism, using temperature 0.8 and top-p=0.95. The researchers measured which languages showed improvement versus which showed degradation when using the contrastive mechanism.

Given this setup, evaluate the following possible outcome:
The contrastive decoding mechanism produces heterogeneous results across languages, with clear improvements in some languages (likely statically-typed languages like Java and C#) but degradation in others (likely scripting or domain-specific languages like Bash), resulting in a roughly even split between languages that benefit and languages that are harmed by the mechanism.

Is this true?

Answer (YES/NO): NO